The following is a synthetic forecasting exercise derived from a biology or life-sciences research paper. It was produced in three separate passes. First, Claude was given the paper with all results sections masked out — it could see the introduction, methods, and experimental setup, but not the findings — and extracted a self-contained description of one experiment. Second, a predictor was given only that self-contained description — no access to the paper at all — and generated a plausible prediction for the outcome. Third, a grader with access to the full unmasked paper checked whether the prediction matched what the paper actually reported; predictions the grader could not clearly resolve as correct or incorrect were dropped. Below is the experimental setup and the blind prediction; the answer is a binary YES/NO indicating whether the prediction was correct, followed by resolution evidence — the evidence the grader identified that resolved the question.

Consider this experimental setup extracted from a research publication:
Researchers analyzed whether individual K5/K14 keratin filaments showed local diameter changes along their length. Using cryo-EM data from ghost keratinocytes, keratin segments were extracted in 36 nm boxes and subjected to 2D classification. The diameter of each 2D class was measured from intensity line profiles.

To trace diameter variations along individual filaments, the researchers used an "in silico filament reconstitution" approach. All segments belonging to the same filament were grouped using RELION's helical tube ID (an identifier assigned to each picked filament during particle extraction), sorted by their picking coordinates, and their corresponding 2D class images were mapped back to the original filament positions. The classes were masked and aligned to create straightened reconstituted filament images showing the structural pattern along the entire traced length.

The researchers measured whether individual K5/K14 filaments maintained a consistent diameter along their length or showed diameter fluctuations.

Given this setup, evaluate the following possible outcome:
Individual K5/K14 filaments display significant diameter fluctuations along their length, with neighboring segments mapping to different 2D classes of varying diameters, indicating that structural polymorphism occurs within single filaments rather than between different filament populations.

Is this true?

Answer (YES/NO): YES